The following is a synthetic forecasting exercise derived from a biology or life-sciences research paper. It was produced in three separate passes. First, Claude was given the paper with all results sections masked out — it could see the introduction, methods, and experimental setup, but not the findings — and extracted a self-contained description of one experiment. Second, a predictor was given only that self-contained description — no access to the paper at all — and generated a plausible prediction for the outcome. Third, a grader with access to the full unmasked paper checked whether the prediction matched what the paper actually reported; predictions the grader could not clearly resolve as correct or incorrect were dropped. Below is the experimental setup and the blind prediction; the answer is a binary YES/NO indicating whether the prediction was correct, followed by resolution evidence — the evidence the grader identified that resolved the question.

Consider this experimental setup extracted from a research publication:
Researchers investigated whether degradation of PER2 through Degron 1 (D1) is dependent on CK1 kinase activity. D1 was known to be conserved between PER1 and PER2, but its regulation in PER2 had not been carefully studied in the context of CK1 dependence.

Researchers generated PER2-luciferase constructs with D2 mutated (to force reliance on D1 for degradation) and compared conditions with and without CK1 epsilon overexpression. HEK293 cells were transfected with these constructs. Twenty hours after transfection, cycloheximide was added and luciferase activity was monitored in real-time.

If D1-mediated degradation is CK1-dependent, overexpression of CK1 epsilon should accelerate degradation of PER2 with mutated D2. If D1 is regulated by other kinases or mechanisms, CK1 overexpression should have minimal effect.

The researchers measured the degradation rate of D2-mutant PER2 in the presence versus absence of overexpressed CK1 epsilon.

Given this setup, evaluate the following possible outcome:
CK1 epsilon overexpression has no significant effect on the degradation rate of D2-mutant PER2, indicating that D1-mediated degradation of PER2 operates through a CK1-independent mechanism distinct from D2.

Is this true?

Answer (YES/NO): NO